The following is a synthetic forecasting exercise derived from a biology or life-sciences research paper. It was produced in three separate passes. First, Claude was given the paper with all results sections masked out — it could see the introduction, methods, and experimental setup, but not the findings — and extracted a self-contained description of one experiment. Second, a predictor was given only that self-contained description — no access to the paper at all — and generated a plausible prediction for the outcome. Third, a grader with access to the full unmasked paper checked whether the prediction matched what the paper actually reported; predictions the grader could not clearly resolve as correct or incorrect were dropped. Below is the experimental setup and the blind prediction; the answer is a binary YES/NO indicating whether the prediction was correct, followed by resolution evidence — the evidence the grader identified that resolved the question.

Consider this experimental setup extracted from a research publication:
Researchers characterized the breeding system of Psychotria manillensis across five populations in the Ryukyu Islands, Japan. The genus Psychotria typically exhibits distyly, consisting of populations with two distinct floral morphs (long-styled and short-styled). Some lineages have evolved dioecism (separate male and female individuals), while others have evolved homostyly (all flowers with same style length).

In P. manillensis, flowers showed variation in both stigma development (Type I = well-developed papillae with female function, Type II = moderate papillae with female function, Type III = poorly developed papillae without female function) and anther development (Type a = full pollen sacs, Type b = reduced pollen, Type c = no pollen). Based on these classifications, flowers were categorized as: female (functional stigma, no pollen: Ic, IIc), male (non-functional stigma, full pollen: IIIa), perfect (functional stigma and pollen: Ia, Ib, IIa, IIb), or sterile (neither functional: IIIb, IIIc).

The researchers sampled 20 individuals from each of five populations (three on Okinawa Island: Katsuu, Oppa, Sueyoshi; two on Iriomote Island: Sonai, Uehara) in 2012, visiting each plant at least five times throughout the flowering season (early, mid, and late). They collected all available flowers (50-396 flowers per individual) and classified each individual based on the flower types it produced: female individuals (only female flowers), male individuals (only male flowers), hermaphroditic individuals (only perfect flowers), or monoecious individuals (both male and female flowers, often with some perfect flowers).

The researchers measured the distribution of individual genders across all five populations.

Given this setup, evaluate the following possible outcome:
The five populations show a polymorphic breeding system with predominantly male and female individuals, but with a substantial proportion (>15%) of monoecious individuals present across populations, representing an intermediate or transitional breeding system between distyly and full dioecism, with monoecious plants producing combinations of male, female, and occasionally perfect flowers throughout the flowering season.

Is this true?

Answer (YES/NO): NO